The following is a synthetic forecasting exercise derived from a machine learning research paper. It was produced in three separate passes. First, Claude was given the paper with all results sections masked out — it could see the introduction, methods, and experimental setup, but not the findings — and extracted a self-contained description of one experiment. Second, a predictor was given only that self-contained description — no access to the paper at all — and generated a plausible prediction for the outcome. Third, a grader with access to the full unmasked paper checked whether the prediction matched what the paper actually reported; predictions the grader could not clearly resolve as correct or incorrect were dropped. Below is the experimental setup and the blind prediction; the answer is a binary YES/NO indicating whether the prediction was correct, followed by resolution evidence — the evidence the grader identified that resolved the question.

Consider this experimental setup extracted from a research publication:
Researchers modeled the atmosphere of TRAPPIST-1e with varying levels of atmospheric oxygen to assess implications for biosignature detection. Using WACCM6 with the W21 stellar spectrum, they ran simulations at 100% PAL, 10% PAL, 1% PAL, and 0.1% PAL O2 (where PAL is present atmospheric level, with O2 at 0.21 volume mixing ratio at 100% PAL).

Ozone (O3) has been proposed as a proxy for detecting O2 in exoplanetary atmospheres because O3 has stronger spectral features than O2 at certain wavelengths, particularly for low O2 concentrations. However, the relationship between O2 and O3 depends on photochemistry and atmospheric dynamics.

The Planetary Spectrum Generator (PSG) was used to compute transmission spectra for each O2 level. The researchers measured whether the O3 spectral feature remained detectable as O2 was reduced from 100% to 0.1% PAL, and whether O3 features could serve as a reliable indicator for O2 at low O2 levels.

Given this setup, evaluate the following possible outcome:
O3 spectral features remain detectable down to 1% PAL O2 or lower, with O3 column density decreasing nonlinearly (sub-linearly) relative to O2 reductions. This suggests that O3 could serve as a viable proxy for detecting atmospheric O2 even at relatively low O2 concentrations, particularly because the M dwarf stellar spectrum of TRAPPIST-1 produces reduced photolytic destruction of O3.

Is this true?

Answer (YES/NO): NO